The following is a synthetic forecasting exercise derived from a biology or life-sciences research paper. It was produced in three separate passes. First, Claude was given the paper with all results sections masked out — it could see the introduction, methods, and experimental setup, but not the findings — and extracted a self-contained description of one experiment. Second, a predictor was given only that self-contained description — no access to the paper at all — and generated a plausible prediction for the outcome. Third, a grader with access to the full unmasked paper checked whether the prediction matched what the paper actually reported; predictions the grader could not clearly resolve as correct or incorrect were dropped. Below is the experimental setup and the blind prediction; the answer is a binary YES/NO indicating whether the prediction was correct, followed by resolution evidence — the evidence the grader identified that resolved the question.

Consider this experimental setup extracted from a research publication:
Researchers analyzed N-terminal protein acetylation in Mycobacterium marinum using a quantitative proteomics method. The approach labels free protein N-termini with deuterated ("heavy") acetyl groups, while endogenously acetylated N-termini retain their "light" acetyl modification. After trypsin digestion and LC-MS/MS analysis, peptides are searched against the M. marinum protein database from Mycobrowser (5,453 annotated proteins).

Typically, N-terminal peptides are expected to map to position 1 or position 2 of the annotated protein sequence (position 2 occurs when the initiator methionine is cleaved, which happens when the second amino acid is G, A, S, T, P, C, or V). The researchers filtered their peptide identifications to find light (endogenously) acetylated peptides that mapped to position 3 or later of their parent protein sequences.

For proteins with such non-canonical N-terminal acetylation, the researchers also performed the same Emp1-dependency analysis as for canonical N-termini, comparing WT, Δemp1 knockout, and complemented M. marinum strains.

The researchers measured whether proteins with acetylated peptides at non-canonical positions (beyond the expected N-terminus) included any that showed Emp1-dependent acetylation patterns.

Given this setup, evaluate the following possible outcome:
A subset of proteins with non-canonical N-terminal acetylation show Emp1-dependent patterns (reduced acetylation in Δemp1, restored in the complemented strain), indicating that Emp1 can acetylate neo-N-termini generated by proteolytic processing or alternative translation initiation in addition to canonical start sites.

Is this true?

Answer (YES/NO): YES